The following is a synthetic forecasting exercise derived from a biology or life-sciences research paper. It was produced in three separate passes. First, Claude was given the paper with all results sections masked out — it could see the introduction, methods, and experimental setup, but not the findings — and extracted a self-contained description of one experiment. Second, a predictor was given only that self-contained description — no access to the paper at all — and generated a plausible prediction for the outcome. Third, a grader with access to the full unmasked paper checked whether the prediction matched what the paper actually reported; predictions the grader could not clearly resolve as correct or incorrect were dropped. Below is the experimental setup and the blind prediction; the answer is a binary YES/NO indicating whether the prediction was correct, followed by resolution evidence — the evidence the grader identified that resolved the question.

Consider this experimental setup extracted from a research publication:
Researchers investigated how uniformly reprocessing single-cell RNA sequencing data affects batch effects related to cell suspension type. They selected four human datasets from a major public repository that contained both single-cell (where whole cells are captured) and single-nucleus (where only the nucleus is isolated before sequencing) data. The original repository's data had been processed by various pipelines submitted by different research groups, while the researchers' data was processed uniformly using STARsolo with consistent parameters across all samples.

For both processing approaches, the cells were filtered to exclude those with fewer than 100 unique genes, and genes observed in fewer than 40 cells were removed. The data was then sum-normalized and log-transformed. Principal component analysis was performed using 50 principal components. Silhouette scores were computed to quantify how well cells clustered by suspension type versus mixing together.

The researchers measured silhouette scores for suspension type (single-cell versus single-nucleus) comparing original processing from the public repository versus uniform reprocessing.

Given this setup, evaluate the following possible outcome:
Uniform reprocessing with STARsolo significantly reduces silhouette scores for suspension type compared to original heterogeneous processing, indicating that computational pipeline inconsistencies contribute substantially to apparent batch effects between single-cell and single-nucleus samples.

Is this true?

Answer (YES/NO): YES